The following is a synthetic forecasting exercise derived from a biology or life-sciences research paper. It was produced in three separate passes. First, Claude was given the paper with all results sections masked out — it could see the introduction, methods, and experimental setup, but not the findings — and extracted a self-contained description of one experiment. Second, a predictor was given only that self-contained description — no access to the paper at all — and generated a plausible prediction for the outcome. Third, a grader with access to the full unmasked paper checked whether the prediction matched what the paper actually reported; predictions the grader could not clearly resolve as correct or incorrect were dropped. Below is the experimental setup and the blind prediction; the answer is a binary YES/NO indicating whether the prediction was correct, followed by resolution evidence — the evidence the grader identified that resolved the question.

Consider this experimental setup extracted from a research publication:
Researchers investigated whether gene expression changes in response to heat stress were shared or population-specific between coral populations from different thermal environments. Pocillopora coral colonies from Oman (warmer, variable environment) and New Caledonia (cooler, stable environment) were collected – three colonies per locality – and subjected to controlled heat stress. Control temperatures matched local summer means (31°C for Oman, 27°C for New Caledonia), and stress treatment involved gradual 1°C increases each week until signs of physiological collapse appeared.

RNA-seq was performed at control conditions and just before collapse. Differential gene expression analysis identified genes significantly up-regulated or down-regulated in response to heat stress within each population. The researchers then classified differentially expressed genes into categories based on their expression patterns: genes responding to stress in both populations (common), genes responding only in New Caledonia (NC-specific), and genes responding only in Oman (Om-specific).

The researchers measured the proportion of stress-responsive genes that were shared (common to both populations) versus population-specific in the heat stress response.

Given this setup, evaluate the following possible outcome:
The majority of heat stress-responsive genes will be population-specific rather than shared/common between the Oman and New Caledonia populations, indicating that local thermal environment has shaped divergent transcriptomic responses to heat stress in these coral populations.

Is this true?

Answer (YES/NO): YES